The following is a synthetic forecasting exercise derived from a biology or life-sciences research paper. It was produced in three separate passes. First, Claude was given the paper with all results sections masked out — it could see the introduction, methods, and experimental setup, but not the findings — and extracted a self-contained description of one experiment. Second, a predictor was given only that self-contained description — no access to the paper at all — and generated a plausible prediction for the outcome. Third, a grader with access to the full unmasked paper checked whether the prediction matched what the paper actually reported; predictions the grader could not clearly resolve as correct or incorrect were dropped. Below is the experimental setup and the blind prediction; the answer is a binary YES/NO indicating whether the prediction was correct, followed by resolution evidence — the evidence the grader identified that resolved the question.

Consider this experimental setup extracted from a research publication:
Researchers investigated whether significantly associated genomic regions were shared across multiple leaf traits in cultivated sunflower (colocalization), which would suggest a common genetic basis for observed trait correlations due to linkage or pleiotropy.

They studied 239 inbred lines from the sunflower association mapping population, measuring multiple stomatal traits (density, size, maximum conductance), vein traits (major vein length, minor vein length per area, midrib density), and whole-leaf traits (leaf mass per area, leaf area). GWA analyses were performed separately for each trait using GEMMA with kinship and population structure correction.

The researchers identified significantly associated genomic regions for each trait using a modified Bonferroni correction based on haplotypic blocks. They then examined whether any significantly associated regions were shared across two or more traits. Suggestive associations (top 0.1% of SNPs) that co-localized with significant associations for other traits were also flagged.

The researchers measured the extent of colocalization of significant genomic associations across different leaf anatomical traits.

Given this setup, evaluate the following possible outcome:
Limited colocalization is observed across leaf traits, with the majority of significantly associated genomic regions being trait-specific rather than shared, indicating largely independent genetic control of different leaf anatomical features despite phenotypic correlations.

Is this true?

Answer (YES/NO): YES